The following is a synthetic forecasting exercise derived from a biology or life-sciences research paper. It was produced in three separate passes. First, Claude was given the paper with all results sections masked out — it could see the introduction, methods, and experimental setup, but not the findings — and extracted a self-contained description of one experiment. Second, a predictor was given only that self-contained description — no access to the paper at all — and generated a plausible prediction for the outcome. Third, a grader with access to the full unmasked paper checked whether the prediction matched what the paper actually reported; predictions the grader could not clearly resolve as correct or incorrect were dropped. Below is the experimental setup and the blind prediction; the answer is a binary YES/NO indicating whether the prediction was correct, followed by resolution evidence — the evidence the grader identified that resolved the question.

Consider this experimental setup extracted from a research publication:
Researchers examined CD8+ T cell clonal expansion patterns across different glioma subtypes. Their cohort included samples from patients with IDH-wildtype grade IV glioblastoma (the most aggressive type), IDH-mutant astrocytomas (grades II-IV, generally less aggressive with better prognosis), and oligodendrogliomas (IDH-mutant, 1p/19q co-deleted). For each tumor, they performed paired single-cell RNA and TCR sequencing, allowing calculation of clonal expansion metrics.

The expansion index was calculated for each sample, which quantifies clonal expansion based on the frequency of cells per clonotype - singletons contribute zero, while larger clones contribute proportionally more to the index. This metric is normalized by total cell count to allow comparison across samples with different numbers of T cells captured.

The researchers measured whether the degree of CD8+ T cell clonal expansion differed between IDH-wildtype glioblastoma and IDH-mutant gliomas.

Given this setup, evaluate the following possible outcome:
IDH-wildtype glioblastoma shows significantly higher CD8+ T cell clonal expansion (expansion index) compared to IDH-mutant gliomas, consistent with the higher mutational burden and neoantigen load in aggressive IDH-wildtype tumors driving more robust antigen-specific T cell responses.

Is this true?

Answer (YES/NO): YES